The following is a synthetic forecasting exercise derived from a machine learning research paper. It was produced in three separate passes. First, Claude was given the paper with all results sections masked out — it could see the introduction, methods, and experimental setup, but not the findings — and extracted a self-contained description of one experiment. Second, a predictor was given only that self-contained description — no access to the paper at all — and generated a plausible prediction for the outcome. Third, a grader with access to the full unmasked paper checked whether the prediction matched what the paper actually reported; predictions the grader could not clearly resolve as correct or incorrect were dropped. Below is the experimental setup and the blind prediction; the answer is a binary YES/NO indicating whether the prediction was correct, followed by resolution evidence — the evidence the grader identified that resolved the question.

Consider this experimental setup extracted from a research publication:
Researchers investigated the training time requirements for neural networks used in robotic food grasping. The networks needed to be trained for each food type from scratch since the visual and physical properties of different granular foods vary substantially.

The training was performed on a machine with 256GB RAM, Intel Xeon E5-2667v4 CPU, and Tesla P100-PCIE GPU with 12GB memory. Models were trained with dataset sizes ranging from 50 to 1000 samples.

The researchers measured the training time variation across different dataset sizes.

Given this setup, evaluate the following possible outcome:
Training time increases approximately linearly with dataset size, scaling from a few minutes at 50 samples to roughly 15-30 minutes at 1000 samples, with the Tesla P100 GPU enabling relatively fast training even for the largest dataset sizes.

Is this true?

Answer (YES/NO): NO